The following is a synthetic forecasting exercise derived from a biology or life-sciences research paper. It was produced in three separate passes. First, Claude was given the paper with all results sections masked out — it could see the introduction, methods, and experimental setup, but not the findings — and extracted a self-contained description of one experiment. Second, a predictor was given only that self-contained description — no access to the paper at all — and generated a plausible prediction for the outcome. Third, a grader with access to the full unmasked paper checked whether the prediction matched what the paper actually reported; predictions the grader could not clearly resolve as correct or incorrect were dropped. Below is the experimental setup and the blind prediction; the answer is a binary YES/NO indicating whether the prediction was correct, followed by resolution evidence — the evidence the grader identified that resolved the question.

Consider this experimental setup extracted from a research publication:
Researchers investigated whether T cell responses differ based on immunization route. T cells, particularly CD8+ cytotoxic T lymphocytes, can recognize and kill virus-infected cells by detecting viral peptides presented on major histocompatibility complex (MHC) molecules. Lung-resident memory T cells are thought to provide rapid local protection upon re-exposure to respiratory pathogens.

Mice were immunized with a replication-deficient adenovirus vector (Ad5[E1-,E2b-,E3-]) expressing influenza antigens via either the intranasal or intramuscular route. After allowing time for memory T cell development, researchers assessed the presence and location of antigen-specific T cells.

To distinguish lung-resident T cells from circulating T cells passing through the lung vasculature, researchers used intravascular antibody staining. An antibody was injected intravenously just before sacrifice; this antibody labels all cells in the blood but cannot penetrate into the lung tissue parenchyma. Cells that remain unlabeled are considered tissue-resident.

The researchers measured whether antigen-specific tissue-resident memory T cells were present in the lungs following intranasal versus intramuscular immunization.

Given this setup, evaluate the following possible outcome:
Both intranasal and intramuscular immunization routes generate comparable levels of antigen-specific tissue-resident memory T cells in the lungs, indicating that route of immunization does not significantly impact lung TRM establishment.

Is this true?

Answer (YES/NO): NO